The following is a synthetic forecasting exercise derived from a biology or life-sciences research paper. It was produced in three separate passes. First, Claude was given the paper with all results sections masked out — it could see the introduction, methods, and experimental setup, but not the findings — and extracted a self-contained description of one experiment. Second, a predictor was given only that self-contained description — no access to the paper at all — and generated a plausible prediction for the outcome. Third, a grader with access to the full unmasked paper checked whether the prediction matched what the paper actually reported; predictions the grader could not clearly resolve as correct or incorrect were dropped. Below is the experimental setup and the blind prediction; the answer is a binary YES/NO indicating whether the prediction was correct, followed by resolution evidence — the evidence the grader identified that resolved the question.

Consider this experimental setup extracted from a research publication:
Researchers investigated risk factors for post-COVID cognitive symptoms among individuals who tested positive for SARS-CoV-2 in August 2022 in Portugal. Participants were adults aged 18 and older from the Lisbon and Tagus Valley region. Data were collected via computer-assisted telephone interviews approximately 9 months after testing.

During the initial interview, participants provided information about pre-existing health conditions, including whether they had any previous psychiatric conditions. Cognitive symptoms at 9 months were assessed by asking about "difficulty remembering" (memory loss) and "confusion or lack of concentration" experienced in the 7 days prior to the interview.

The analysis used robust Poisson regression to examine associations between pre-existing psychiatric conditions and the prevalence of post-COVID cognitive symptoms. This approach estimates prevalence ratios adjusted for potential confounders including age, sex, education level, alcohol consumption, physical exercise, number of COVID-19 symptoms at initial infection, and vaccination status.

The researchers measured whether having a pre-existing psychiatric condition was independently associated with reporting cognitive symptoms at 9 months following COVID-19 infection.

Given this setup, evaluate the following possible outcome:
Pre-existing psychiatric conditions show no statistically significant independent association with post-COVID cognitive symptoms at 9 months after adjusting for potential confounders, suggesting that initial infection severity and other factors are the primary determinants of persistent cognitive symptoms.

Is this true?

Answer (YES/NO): YES